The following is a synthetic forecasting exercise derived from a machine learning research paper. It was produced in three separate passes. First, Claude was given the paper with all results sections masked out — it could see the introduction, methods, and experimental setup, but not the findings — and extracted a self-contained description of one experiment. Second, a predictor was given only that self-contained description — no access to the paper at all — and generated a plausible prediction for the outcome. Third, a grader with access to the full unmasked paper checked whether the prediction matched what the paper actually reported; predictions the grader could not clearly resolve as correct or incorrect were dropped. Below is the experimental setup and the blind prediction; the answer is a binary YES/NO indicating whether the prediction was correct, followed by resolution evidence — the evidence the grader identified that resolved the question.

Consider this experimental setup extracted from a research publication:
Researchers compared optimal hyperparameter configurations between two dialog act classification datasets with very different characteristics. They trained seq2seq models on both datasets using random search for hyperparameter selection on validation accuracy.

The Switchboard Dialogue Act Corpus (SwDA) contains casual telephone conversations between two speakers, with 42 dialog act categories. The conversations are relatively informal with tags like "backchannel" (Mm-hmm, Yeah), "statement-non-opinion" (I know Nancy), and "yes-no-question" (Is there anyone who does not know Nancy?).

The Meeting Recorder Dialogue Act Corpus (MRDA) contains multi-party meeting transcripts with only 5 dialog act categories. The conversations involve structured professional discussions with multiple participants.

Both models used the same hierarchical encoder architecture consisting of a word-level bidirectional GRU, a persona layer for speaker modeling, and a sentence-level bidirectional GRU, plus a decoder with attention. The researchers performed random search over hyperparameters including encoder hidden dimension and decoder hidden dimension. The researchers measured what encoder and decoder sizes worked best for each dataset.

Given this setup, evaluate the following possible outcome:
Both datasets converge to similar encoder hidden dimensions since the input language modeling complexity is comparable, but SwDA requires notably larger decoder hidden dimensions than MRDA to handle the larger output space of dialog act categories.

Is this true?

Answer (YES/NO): NO